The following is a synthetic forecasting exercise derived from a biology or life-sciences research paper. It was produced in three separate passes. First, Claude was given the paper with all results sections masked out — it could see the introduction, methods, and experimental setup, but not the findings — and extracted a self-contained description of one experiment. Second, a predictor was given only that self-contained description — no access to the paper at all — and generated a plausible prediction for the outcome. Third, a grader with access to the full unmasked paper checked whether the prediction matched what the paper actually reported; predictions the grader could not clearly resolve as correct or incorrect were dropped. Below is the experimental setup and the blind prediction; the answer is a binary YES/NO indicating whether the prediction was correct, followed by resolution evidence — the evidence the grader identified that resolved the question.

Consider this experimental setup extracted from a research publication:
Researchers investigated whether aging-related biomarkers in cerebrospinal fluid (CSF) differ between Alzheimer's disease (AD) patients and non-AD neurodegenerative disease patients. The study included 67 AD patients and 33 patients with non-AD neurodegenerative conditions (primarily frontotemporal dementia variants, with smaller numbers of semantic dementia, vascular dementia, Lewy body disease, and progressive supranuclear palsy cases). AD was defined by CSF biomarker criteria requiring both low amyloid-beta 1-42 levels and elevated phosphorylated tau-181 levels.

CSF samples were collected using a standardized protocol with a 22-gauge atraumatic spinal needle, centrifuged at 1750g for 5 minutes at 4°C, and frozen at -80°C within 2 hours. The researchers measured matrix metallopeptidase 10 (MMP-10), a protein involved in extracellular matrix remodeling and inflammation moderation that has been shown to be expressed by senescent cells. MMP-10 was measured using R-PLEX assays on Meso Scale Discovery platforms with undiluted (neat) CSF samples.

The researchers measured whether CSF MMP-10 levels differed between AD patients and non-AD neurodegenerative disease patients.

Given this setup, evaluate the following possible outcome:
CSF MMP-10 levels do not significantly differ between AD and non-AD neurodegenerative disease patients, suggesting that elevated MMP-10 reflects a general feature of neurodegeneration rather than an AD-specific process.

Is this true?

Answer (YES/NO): NO